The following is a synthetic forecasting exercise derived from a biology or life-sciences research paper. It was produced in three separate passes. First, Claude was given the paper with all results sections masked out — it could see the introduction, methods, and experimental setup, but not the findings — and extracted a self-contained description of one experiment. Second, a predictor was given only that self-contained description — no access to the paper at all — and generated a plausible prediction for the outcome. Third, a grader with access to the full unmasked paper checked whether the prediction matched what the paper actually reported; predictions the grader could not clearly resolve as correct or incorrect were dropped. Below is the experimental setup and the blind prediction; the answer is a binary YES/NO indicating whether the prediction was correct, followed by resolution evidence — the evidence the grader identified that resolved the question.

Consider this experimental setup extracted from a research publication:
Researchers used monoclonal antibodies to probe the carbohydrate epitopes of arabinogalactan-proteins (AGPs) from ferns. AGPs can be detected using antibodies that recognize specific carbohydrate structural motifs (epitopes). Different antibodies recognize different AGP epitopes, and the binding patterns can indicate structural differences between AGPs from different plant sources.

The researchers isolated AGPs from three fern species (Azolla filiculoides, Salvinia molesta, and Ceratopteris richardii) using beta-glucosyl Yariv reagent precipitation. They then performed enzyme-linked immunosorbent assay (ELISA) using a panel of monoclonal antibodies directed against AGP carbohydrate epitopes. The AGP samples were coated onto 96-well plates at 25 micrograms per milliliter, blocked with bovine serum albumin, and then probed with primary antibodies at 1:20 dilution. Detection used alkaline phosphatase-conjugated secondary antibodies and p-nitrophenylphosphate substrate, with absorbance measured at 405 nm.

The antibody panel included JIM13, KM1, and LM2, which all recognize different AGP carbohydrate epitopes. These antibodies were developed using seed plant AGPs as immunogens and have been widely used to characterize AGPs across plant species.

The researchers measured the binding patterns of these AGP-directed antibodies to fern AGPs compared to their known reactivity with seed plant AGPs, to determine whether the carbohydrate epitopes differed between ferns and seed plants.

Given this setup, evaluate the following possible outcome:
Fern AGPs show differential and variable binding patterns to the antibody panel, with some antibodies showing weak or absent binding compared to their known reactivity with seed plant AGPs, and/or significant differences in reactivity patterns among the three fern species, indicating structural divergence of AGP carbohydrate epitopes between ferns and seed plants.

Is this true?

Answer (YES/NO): YES